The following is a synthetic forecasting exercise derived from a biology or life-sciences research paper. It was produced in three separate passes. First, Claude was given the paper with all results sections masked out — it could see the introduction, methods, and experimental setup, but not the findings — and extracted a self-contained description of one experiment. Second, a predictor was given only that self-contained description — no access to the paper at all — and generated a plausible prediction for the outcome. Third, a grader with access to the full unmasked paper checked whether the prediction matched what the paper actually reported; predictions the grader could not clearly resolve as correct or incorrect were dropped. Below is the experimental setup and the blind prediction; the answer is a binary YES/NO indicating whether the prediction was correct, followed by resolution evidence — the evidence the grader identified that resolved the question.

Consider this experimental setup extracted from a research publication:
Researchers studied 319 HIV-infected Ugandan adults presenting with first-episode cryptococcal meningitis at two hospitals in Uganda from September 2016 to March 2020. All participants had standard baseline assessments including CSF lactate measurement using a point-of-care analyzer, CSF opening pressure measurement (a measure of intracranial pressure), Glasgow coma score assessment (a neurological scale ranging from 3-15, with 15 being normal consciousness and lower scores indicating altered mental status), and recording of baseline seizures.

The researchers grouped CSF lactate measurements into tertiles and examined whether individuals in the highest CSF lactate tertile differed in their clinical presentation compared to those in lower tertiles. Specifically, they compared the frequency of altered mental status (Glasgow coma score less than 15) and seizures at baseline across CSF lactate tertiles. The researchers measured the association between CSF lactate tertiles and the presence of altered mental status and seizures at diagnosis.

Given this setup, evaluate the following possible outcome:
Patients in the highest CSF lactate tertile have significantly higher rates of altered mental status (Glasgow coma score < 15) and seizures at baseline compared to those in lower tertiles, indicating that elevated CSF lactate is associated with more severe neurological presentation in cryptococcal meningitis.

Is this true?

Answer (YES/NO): YES